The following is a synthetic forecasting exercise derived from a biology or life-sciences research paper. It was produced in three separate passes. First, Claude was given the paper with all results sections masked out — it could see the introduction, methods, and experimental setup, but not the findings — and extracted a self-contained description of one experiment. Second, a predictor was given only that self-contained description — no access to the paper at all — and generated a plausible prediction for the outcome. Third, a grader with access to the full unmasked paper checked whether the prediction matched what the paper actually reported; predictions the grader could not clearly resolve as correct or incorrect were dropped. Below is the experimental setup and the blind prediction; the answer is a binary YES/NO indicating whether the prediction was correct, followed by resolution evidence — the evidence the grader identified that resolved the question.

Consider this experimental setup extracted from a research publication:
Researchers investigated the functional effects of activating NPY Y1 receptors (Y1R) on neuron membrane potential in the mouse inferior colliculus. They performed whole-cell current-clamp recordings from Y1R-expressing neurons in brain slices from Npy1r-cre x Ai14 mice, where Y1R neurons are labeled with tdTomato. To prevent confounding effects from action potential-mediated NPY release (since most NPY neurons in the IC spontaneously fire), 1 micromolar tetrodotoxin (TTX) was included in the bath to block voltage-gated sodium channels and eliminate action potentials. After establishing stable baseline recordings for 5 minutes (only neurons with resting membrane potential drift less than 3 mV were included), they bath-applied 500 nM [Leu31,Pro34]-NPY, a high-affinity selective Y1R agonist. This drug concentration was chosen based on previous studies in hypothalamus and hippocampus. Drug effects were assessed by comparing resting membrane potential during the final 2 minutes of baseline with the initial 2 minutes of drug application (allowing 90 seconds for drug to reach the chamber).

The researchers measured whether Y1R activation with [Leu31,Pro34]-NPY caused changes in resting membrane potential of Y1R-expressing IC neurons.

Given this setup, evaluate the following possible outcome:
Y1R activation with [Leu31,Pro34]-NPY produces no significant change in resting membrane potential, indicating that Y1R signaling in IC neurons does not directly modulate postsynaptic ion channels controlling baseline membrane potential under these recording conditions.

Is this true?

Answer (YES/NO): NO